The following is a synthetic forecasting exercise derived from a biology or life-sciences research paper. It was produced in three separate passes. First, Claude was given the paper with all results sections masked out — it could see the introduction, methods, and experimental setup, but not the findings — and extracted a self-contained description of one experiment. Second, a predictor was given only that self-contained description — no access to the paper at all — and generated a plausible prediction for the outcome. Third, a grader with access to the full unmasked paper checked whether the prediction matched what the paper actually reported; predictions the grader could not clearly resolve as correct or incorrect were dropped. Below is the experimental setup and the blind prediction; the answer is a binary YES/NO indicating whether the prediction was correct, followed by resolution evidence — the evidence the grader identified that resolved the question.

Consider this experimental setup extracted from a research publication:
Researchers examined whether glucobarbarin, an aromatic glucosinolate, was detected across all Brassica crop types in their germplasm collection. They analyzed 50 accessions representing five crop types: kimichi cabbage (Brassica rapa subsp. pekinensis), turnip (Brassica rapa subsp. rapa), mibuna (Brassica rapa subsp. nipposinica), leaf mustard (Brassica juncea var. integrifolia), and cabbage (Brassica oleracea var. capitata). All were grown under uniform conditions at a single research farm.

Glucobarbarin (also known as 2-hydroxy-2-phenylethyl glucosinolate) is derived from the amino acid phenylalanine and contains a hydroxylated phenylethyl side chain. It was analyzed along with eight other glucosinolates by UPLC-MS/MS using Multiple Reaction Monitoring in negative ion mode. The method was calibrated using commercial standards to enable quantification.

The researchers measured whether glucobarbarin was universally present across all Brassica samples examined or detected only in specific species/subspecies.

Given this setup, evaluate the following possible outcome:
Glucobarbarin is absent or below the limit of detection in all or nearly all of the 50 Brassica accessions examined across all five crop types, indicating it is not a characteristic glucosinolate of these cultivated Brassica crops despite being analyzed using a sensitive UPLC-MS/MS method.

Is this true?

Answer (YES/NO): NO